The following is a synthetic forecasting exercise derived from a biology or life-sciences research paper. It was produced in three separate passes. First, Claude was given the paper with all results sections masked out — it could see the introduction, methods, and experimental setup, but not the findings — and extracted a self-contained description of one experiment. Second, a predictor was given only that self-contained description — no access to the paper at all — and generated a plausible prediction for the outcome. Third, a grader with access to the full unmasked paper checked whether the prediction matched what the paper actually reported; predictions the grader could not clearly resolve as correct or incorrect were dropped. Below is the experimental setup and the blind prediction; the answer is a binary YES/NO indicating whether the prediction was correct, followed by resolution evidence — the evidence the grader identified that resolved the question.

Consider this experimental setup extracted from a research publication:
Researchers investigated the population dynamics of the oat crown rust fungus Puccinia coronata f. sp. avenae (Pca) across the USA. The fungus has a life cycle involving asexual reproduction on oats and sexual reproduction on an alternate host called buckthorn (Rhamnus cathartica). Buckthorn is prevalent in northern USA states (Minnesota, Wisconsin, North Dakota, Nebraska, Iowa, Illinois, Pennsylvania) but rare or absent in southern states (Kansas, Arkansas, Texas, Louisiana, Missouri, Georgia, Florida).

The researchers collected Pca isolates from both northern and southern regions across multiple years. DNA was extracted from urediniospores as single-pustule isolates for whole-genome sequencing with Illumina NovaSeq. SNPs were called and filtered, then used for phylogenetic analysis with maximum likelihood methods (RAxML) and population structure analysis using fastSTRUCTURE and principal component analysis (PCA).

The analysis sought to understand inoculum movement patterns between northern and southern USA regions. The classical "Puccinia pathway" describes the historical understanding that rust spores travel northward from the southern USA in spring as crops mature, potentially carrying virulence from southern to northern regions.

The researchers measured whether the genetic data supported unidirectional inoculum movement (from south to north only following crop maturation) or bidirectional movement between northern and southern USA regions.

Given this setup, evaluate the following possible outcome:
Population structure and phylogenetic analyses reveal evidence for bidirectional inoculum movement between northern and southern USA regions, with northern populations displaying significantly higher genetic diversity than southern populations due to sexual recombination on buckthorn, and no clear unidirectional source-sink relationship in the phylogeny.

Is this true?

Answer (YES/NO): YES